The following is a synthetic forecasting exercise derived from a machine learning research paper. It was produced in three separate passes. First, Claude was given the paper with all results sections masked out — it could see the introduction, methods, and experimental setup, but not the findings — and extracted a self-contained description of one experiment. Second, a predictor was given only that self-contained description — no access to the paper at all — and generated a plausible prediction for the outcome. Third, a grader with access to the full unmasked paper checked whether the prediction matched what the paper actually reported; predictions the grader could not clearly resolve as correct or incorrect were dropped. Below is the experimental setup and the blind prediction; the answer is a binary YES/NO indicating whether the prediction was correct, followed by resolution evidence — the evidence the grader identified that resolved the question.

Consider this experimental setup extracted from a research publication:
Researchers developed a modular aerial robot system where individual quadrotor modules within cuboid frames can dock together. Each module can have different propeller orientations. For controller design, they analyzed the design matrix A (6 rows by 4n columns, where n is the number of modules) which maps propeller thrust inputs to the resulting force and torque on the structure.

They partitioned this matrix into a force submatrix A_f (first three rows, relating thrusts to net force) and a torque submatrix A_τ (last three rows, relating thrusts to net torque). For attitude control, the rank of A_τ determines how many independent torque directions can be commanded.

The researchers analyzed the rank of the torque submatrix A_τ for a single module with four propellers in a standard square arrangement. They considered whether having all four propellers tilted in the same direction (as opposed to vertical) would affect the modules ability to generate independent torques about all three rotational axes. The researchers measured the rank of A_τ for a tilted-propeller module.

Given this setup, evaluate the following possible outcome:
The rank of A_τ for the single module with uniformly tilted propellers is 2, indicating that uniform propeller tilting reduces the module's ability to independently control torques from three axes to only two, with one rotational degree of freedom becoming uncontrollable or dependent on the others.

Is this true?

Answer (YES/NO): NO